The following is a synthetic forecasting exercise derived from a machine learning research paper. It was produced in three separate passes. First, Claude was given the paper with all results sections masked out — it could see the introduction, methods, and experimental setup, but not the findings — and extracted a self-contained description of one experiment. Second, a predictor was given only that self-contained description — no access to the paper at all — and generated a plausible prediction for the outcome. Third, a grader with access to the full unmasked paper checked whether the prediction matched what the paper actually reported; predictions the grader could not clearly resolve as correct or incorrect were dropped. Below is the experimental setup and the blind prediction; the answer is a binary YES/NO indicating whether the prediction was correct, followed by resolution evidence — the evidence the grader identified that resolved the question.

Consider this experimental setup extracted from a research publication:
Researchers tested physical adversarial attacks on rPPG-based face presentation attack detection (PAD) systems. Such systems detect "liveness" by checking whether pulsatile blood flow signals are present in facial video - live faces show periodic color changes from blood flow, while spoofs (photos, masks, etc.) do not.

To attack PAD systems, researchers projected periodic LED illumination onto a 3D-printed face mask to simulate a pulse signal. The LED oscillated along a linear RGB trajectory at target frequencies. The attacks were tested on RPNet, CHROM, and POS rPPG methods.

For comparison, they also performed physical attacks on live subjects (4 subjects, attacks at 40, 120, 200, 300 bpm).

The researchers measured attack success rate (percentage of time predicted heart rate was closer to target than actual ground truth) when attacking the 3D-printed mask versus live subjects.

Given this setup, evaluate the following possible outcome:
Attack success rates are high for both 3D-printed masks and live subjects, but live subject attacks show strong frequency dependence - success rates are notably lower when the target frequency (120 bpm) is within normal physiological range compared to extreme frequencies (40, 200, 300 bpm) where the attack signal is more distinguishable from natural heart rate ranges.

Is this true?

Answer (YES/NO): NO